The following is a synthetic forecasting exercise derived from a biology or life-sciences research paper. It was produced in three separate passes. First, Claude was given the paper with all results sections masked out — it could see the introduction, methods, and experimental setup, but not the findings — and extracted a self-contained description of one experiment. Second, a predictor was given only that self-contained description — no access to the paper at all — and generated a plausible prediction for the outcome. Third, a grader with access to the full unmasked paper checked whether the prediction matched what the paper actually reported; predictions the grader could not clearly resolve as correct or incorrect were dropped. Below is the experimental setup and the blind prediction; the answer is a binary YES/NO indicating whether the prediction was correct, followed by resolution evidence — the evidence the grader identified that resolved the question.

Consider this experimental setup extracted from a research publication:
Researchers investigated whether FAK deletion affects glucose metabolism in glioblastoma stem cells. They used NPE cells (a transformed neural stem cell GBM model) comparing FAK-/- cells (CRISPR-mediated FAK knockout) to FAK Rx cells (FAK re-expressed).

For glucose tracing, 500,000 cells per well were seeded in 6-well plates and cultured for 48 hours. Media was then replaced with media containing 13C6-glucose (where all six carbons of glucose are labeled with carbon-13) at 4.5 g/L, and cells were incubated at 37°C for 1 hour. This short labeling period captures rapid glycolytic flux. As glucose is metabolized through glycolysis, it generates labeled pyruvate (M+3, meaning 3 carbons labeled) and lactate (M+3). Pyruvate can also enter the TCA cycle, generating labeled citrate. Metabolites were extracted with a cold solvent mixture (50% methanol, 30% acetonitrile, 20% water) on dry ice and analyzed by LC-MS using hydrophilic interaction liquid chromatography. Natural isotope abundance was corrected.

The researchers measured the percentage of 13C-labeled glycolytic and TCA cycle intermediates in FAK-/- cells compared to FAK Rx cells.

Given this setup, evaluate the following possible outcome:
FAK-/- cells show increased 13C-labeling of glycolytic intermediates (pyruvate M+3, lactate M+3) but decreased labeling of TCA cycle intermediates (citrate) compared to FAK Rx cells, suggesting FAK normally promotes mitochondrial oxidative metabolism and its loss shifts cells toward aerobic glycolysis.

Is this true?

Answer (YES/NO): NO